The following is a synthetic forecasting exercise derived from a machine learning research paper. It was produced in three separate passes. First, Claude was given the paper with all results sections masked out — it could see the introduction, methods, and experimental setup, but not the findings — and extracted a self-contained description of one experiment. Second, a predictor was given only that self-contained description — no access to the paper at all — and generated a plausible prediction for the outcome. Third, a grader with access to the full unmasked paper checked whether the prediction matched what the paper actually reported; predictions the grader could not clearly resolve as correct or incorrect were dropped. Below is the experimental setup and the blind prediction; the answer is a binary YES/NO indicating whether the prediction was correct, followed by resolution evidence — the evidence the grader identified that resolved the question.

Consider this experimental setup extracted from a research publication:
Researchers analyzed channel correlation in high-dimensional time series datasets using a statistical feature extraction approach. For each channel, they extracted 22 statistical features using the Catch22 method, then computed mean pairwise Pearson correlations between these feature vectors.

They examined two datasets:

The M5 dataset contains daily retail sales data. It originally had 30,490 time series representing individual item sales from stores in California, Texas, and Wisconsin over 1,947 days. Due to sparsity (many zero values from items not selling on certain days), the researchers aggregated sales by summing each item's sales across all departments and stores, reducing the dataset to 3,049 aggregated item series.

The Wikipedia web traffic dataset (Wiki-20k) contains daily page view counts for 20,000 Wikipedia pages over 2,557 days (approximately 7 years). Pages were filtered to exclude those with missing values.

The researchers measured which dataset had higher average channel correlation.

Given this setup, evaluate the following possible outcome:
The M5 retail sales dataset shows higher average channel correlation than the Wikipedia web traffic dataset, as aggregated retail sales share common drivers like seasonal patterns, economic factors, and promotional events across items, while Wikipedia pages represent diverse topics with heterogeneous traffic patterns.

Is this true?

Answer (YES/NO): NO